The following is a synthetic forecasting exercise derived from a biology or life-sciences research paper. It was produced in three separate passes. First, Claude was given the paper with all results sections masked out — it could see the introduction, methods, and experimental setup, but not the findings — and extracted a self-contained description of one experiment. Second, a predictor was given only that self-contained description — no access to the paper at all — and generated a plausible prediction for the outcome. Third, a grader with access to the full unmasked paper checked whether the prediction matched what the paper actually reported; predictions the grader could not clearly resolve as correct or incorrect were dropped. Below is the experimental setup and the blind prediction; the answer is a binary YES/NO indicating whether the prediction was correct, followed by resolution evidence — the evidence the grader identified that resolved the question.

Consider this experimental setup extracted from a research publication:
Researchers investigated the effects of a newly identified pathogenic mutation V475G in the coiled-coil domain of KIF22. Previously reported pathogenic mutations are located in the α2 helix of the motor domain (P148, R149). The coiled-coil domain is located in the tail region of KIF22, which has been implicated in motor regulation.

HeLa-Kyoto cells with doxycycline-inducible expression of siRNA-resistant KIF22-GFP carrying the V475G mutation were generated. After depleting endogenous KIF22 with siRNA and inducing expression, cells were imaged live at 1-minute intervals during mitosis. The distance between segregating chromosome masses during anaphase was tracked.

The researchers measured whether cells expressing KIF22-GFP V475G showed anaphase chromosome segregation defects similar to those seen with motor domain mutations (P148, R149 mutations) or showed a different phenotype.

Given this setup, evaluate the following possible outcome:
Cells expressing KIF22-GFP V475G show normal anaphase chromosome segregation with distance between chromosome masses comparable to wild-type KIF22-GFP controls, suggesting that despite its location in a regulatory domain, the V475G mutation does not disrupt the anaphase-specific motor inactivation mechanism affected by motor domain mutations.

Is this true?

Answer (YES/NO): NO